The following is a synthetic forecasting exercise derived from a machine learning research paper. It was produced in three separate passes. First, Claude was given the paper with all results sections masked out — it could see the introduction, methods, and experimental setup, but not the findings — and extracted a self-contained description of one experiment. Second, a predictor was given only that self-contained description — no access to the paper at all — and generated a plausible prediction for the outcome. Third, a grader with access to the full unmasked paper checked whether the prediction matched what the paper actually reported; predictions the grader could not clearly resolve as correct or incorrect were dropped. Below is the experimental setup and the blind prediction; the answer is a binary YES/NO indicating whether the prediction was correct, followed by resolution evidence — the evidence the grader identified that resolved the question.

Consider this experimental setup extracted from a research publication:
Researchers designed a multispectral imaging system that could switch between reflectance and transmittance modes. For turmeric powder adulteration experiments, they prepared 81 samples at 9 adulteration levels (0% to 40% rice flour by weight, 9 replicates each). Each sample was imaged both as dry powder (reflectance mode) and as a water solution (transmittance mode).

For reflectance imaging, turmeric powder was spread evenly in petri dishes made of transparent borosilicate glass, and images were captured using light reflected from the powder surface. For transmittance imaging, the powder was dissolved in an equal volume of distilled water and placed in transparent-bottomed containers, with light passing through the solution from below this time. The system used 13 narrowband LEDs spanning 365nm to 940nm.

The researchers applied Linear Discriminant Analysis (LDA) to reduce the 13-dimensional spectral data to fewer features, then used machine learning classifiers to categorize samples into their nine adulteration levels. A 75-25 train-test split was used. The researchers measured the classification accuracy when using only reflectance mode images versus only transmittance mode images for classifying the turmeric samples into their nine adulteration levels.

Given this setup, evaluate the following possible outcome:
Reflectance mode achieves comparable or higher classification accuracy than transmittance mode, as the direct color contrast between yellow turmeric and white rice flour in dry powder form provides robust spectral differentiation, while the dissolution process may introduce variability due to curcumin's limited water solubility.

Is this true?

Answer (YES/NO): NO